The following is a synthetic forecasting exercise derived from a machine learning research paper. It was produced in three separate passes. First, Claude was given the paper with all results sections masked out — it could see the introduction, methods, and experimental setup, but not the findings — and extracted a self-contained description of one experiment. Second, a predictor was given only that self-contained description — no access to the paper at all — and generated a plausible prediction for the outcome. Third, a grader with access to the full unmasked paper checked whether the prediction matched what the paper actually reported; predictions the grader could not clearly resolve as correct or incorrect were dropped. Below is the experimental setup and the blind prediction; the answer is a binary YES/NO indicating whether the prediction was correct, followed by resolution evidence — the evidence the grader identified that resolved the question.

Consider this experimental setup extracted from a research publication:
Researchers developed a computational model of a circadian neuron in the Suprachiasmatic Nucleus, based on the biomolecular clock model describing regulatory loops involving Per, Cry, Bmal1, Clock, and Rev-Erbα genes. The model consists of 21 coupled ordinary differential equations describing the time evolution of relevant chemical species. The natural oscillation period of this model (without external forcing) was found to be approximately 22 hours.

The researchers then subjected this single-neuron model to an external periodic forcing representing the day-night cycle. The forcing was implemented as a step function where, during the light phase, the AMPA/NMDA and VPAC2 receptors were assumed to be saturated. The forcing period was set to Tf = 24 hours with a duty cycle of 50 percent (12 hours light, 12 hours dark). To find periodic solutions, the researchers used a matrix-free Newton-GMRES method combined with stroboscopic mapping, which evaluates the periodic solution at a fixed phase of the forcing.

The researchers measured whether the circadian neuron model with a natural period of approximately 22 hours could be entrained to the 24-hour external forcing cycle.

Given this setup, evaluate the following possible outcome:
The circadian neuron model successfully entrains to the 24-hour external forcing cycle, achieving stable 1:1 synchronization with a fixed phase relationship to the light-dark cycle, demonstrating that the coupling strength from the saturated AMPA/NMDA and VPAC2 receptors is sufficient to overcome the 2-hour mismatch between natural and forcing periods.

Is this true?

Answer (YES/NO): YES